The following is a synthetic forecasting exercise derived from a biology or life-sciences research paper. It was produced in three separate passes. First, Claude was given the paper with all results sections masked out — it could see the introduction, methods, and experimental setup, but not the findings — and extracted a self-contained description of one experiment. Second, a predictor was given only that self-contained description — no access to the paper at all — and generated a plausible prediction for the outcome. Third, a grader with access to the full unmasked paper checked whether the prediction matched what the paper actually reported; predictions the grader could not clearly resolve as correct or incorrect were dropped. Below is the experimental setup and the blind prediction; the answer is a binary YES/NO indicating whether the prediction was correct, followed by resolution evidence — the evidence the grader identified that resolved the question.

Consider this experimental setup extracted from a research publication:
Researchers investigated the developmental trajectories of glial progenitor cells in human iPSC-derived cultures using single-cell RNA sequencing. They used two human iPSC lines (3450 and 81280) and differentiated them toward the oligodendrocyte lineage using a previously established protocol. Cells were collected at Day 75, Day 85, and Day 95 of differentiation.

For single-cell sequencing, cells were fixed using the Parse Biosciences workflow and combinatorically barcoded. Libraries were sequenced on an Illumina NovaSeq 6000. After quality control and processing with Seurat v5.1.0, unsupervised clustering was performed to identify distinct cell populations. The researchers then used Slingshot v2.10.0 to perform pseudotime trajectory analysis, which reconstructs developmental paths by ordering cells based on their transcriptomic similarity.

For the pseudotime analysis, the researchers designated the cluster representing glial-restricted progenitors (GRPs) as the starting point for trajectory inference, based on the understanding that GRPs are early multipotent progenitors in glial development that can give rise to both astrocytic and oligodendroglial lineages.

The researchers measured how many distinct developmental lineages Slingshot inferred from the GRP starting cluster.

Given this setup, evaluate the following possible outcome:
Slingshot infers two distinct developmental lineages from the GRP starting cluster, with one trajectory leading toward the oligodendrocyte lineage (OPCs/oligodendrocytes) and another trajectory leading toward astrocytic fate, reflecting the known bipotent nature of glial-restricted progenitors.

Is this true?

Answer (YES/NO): NO